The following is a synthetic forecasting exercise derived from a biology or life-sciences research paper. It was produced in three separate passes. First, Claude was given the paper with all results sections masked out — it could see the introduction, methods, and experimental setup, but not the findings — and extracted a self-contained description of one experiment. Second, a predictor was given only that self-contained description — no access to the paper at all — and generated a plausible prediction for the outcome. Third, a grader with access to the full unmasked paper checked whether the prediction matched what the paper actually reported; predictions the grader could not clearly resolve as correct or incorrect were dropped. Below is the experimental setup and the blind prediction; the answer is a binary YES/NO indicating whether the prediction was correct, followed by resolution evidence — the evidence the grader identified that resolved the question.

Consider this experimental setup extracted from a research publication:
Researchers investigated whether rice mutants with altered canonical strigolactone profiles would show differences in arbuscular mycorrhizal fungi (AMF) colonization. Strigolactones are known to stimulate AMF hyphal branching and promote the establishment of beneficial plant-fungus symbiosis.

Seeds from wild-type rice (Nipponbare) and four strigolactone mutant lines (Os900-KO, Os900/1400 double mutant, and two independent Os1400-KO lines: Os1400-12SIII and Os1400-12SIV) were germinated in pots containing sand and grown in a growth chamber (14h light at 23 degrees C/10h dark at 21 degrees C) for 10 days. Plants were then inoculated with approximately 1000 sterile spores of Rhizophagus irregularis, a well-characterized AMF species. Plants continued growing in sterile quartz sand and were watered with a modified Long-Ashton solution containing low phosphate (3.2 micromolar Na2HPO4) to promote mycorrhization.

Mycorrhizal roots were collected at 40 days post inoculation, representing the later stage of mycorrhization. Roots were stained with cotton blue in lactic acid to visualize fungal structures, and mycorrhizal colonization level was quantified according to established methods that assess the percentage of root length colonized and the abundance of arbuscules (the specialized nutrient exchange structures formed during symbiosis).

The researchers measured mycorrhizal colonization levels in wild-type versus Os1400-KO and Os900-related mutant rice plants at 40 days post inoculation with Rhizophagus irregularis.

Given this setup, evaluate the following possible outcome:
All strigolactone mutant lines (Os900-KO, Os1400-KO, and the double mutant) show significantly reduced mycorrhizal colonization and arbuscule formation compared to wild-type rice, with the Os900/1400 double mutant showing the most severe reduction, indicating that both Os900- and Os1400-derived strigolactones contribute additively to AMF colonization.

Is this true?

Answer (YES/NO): NO